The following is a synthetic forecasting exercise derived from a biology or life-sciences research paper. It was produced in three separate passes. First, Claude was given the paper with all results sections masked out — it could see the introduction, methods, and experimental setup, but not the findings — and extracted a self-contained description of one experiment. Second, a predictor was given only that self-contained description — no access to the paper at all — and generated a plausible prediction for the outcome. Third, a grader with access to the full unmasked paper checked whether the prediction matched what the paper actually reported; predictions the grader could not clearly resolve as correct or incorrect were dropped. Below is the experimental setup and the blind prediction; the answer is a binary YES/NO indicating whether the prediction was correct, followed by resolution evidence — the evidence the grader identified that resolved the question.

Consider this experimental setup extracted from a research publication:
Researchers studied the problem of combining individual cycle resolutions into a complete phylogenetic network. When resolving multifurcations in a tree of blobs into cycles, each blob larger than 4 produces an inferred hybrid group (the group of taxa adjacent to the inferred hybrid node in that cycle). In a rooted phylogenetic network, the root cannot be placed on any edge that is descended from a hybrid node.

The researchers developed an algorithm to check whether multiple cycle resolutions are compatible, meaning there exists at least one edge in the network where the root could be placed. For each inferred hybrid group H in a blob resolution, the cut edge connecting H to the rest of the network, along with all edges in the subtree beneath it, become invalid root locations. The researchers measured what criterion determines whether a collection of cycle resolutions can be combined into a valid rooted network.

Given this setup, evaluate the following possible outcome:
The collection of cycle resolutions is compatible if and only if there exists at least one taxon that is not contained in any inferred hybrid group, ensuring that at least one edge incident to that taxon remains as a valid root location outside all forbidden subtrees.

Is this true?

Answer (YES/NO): NO